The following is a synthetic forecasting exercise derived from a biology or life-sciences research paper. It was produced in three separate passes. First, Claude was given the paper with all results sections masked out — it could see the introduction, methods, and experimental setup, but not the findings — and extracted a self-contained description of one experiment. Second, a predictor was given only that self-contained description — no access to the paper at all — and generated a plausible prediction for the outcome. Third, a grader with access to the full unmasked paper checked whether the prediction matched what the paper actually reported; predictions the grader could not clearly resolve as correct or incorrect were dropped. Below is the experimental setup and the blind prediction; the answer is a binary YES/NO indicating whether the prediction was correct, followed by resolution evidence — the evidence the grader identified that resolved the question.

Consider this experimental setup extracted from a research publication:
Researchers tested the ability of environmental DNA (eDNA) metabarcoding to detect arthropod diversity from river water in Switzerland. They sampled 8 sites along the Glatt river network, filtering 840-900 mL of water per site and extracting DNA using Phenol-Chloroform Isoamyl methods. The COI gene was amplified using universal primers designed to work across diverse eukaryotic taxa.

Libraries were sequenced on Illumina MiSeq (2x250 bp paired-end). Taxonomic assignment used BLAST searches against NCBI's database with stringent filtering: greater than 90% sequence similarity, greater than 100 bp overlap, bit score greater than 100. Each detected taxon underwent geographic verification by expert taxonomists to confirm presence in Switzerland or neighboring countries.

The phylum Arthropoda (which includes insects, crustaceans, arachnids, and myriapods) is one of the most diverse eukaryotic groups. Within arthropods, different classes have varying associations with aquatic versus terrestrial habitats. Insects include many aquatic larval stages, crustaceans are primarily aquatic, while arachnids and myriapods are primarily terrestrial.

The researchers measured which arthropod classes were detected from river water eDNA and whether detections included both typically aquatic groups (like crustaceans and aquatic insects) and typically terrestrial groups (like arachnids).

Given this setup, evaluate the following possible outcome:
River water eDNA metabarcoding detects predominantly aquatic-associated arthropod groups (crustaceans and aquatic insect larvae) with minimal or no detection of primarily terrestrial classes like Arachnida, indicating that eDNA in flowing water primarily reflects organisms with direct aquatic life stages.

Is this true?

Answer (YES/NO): NO